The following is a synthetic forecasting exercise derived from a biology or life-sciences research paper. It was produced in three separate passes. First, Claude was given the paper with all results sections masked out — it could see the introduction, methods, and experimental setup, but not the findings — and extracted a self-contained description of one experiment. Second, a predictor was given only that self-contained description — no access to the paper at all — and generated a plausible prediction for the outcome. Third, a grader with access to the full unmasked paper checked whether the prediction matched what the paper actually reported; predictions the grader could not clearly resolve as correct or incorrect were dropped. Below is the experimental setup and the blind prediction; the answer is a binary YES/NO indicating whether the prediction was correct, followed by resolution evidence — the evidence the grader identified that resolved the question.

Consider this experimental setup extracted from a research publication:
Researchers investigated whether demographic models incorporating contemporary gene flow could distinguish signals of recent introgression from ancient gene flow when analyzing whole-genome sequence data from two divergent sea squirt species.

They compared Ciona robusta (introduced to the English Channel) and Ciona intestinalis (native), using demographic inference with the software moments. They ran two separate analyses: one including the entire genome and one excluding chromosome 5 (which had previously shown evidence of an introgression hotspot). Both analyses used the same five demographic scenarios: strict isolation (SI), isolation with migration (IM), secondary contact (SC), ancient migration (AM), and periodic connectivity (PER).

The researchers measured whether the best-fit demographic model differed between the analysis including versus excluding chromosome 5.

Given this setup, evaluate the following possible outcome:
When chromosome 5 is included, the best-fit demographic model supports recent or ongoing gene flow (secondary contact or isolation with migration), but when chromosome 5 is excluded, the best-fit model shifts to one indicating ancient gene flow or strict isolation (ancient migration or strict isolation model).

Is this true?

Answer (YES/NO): NO